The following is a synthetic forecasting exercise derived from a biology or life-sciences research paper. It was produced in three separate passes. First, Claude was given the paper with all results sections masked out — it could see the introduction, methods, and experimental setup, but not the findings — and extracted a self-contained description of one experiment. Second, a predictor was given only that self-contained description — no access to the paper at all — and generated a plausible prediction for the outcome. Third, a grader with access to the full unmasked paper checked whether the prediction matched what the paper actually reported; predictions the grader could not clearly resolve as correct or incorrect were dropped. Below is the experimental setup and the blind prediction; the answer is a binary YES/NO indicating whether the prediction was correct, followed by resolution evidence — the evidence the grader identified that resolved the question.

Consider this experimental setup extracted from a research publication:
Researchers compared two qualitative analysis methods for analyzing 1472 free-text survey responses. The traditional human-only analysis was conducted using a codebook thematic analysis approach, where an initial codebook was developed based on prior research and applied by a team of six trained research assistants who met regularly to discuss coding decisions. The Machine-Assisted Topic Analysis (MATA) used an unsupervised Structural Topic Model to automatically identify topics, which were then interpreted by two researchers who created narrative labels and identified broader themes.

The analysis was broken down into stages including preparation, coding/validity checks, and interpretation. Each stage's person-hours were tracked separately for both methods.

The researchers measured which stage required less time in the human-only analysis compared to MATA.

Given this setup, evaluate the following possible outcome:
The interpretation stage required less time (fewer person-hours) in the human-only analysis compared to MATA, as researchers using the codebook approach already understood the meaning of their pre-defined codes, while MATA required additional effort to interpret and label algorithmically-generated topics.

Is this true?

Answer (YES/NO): YES